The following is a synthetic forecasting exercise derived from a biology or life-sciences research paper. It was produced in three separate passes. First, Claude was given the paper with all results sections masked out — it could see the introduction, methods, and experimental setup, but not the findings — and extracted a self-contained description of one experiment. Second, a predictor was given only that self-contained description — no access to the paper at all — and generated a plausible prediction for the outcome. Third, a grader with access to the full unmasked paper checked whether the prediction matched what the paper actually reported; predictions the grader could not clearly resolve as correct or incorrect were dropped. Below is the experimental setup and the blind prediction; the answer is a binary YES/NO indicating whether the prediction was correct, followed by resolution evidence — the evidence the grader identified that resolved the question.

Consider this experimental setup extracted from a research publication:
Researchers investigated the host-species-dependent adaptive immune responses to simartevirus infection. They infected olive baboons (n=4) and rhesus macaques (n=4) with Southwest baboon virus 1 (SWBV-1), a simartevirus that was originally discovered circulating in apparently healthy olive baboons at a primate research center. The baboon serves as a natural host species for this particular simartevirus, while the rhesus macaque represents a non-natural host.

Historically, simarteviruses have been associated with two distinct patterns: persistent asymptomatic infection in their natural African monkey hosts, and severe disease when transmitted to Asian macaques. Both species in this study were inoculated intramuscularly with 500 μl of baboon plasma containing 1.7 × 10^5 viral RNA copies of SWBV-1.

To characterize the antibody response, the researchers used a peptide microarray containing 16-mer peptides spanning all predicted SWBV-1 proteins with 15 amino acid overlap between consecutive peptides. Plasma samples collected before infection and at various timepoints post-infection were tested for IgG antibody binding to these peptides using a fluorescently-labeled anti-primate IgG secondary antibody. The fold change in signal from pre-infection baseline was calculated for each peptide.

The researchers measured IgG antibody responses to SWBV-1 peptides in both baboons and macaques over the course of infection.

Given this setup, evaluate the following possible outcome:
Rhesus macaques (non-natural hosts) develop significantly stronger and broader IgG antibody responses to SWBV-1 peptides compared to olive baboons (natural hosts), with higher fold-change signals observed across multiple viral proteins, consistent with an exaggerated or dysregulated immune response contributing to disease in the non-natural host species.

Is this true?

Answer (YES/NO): NO